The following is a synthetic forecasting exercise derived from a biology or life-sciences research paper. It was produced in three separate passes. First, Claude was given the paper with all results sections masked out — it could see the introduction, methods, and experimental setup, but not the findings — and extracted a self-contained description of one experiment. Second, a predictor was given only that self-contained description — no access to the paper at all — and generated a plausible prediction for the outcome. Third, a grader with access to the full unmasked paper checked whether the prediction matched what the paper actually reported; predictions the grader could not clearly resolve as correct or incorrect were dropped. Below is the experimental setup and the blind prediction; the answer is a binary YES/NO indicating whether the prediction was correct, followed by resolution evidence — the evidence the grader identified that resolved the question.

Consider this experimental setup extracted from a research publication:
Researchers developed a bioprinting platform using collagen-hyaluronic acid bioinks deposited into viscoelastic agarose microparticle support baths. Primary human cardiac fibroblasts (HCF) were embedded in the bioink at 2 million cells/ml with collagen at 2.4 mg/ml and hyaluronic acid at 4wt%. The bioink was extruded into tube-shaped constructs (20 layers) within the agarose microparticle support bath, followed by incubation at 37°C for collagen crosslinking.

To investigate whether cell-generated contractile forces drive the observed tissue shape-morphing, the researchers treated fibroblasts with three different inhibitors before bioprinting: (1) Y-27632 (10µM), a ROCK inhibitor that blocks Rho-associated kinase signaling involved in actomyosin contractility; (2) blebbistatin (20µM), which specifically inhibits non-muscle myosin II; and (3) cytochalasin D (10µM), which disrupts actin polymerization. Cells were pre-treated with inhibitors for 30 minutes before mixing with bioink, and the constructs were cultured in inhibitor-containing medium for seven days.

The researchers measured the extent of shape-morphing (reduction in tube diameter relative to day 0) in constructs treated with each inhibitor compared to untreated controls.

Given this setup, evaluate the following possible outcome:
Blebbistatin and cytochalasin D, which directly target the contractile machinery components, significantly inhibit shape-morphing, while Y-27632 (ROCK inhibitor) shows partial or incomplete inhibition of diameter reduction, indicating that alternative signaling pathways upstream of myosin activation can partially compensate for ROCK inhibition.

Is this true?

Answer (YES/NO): NO